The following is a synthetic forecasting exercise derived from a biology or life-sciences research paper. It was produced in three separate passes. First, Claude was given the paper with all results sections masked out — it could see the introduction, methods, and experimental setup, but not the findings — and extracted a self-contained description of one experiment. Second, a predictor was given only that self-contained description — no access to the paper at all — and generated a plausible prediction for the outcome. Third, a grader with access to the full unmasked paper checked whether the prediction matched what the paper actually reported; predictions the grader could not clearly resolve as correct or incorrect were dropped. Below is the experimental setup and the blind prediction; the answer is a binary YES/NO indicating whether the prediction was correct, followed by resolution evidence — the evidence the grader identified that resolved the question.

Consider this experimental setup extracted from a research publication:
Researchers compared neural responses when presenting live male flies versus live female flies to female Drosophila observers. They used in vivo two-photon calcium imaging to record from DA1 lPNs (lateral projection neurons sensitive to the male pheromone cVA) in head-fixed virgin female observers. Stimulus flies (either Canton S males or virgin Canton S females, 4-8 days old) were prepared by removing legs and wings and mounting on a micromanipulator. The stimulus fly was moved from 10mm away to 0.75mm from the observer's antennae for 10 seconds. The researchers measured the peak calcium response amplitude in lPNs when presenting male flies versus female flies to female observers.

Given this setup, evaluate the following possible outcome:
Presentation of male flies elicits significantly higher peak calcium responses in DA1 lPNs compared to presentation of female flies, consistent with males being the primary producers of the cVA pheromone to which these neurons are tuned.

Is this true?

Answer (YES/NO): YES